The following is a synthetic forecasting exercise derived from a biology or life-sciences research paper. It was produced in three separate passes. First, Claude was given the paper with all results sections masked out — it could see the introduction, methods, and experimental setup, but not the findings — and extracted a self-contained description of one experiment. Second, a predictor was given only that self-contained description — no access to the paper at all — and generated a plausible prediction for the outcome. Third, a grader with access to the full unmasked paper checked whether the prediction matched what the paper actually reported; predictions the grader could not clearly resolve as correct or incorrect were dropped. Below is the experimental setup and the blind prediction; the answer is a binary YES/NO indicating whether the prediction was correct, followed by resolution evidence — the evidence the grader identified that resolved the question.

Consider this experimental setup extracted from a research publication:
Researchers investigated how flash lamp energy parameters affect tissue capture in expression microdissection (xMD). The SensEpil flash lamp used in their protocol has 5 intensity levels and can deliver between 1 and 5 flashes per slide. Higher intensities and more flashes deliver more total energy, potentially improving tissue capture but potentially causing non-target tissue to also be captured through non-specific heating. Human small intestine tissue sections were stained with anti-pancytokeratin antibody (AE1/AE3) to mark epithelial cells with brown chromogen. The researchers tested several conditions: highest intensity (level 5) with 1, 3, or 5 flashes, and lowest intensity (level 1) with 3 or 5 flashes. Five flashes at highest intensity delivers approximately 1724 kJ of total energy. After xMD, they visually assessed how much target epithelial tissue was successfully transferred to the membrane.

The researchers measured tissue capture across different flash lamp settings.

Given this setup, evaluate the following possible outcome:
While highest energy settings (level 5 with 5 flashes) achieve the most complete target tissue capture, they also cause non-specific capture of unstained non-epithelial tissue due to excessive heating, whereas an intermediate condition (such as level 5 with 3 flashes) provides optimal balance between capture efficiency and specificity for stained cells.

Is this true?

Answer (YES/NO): NO